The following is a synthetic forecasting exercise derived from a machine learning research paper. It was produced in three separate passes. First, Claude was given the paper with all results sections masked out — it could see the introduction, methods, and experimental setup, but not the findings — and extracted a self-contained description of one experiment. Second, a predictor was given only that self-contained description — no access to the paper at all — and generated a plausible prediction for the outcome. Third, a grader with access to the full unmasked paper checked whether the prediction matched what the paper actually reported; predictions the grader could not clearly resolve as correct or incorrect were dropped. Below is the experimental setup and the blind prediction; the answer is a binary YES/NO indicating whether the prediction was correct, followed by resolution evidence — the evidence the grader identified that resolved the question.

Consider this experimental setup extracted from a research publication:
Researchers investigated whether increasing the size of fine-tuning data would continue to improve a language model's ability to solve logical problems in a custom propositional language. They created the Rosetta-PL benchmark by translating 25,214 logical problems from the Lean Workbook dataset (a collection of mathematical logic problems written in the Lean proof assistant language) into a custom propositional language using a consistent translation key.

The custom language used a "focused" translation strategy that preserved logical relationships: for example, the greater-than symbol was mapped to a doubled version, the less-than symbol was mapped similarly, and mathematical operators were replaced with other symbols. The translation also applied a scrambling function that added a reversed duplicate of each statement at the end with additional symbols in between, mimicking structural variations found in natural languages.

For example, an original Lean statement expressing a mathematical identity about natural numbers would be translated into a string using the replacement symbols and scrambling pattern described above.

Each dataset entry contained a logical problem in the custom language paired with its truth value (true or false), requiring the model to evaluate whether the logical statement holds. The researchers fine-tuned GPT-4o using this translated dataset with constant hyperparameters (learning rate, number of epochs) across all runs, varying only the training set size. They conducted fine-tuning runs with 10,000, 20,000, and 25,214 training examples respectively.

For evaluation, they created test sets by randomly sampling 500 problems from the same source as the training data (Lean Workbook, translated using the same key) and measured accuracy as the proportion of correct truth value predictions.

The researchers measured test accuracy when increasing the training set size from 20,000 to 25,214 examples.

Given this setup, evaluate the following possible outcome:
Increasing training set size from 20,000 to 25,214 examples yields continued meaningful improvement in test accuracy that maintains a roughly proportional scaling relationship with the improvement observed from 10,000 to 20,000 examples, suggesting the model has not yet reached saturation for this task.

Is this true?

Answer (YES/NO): NO